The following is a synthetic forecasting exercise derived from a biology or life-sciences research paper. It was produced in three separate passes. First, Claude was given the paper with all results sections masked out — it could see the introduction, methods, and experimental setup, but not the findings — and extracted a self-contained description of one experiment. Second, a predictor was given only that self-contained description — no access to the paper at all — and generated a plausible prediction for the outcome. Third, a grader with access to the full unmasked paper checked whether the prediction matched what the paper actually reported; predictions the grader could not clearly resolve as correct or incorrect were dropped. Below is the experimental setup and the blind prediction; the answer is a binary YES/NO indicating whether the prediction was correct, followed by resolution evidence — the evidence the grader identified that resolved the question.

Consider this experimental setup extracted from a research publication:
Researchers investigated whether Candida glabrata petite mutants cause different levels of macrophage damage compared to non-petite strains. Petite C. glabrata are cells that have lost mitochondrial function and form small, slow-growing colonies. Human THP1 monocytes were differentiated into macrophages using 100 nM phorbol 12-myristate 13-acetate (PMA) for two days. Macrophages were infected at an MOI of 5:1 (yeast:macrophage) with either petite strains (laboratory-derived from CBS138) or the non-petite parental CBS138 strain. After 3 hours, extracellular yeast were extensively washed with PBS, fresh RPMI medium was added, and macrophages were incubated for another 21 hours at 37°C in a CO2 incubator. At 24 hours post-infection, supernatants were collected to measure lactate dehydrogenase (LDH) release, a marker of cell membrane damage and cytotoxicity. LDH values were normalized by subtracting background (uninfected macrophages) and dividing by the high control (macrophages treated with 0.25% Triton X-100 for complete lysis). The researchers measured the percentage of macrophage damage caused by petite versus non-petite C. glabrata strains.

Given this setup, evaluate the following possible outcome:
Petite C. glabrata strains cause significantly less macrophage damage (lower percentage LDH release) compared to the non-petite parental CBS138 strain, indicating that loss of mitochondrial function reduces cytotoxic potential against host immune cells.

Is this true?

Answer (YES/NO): YES